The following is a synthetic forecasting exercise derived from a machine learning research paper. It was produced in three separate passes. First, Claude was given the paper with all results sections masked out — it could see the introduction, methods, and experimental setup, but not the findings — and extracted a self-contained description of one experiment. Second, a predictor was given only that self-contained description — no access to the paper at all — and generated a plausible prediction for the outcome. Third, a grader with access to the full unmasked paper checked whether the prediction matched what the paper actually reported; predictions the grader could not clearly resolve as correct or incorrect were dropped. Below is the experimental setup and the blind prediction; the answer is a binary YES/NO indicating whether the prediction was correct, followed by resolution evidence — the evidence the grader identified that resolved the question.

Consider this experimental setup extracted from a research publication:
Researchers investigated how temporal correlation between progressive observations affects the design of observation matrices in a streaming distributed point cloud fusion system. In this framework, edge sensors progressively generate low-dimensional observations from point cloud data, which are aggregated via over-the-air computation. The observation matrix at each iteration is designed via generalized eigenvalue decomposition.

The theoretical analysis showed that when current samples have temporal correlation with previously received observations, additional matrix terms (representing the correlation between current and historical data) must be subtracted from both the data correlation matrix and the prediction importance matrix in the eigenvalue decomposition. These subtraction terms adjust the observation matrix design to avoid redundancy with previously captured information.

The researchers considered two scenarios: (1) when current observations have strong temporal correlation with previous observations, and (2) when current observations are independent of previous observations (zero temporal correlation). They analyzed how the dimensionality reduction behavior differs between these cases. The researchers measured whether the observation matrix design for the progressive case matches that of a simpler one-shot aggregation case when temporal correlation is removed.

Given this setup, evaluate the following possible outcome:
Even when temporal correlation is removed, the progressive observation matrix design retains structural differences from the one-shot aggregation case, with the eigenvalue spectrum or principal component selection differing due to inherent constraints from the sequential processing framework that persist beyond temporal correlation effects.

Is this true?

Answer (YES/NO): NO